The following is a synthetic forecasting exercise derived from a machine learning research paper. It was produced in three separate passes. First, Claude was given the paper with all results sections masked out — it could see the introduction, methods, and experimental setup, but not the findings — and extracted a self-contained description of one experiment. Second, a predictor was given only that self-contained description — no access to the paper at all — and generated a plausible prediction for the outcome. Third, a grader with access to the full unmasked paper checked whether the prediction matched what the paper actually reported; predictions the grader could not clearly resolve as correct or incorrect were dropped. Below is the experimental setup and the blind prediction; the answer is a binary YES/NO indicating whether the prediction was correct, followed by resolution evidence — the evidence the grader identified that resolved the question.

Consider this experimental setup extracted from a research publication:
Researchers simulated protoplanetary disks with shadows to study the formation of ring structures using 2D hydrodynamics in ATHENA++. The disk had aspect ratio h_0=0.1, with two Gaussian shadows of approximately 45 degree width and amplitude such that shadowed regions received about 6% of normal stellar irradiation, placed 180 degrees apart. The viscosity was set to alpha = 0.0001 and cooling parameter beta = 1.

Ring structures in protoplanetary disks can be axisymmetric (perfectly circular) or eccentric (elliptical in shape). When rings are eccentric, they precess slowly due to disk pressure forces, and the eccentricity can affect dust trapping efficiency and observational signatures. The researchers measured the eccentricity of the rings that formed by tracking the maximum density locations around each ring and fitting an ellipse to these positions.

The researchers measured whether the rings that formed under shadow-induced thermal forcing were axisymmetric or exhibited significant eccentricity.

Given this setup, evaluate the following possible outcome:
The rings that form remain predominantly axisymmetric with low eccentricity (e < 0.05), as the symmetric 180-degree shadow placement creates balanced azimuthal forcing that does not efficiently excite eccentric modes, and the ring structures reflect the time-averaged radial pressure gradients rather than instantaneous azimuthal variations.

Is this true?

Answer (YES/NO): NO